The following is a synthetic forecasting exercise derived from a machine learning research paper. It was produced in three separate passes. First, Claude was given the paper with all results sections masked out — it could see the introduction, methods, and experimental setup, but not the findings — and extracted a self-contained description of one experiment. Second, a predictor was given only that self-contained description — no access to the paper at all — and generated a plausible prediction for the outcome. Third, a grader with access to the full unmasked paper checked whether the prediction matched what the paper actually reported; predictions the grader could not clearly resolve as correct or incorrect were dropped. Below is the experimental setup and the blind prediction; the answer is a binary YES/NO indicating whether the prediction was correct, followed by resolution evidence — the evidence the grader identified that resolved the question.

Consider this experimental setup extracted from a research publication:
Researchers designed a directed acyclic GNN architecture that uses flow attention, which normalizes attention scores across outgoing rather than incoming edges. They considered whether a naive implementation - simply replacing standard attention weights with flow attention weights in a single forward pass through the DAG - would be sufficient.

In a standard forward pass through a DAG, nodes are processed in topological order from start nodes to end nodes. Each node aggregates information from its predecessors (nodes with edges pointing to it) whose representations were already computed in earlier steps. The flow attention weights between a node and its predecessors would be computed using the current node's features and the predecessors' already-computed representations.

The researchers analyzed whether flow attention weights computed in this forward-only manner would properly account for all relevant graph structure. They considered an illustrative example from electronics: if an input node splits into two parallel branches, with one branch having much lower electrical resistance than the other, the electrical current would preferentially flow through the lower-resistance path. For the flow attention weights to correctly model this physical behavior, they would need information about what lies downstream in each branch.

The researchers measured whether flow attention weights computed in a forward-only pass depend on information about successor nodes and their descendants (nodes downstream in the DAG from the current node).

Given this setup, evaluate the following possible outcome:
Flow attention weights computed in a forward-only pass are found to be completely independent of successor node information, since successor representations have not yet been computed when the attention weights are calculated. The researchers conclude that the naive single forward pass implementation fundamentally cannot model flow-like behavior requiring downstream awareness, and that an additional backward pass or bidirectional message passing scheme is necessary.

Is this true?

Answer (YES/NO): YES